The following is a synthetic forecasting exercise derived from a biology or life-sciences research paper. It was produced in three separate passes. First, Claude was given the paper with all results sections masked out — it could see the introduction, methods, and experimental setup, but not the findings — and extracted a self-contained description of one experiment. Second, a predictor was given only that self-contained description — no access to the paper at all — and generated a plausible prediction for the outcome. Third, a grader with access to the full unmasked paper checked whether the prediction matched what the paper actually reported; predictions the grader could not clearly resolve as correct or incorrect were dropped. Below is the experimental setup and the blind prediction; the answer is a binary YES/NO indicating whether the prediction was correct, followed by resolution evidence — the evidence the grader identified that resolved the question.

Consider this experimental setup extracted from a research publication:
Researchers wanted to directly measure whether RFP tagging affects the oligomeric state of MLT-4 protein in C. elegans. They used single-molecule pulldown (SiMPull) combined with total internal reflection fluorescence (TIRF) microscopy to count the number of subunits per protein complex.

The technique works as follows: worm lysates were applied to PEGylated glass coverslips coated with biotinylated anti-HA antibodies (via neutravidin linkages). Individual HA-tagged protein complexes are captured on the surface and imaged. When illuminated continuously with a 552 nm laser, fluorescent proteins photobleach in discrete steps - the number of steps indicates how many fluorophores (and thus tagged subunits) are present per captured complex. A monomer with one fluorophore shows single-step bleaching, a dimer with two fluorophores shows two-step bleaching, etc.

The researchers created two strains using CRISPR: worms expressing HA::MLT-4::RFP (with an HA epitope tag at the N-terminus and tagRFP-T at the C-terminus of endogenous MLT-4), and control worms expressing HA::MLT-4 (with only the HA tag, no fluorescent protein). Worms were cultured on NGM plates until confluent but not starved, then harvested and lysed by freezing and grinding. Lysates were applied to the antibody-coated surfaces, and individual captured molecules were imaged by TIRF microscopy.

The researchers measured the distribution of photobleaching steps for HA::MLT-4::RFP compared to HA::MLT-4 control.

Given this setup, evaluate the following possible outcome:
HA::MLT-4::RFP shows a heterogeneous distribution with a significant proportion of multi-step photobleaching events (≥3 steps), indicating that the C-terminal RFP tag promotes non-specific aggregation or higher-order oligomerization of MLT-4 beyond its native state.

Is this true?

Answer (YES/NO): NO